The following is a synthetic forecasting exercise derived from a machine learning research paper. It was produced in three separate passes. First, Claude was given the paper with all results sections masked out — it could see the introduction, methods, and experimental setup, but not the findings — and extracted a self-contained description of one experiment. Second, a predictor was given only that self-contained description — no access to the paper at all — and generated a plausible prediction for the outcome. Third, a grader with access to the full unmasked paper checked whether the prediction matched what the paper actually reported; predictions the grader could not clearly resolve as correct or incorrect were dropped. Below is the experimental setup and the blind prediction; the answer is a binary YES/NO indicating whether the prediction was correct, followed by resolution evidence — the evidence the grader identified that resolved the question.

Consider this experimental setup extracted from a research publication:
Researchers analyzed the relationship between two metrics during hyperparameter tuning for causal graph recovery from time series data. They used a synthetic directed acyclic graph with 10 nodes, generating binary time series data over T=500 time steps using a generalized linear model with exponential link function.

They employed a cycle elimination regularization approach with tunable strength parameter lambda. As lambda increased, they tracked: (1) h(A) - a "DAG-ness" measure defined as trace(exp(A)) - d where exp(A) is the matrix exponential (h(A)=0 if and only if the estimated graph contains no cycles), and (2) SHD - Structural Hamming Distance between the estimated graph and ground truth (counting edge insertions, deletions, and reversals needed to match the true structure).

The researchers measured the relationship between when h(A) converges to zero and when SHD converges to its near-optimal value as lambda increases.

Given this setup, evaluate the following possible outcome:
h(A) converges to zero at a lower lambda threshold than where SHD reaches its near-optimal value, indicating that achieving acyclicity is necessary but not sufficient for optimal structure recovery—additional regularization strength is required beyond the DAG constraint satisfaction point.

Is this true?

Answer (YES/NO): NO